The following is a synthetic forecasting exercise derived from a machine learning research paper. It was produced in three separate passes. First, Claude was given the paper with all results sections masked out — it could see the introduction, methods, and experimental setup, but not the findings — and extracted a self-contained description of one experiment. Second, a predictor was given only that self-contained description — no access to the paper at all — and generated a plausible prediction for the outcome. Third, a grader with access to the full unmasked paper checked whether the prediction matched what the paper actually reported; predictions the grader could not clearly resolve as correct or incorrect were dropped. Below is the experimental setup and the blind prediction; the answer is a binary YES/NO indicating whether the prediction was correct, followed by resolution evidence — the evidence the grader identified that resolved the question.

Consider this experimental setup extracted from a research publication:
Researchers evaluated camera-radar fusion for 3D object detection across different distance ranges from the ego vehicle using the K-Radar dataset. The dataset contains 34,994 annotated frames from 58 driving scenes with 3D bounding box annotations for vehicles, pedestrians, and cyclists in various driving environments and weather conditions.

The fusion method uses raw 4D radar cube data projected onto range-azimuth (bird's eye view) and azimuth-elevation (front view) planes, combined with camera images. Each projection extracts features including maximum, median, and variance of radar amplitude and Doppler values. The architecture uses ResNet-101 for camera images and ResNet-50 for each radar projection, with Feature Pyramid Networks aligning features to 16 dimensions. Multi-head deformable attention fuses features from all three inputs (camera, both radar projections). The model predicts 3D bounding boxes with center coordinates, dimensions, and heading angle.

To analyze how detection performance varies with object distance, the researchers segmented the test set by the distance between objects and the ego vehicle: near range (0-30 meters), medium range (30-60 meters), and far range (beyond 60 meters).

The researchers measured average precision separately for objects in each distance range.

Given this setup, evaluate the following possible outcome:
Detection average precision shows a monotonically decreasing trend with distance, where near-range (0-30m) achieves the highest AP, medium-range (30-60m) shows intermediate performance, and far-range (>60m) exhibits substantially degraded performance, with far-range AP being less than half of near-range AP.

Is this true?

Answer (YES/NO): NO